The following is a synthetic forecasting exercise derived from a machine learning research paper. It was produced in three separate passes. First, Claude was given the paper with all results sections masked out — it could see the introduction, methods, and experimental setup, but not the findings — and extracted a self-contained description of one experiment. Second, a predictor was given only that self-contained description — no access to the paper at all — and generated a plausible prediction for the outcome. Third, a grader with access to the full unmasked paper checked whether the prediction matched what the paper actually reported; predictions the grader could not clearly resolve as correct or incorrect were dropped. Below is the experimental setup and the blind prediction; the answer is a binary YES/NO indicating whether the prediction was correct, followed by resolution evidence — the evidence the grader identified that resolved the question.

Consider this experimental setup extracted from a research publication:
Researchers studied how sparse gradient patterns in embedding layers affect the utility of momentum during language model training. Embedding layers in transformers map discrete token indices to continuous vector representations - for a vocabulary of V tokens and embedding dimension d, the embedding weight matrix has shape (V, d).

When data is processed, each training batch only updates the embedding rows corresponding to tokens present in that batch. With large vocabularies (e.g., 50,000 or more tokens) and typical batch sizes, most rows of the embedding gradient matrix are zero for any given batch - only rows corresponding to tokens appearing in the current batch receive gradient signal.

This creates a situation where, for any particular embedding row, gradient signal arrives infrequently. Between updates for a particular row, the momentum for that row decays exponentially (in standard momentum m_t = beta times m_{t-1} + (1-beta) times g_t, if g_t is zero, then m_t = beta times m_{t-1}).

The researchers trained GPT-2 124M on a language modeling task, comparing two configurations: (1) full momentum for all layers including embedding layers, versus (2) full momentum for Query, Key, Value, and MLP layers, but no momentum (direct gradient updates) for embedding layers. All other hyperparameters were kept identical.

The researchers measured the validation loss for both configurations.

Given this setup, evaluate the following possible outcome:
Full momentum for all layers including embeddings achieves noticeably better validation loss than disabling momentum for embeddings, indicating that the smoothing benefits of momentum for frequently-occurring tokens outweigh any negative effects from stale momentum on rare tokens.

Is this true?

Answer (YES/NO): NO